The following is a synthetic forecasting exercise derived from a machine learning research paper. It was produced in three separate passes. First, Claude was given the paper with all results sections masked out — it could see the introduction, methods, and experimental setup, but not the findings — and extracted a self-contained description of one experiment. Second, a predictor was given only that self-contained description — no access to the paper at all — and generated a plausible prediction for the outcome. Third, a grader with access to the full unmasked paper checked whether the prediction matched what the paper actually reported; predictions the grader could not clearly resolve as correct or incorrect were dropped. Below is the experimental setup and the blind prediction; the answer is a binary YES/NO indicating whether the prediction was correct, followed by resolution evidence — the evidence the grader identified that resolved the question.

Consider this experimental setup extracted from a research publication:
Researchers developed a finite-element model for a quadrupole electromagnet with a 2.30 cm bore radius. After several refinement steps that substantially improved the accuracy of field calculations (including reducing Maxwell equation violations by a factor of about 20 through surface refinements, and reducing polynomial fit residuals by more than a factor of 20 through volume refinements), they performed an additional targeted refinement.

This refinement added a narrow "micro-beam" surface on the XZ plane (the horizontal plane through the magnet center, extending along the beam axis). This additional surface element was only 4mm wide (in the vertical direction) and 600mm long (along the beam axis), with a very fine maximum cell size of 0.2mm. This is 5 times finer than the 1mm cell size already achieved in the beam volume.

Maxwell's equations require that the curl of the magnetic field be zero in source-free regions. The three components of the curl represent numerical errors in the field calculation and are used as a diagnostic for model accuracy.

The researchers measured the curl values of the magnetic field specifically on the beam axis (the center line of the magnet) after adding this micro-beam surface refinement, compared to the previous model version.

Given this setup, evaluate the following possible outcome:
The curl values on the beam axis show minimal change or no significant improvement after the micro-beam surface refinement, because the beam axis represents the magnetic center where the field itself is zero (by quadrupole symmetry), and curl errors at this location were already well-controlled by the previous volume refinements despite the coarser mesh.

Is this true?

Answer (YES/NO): NO